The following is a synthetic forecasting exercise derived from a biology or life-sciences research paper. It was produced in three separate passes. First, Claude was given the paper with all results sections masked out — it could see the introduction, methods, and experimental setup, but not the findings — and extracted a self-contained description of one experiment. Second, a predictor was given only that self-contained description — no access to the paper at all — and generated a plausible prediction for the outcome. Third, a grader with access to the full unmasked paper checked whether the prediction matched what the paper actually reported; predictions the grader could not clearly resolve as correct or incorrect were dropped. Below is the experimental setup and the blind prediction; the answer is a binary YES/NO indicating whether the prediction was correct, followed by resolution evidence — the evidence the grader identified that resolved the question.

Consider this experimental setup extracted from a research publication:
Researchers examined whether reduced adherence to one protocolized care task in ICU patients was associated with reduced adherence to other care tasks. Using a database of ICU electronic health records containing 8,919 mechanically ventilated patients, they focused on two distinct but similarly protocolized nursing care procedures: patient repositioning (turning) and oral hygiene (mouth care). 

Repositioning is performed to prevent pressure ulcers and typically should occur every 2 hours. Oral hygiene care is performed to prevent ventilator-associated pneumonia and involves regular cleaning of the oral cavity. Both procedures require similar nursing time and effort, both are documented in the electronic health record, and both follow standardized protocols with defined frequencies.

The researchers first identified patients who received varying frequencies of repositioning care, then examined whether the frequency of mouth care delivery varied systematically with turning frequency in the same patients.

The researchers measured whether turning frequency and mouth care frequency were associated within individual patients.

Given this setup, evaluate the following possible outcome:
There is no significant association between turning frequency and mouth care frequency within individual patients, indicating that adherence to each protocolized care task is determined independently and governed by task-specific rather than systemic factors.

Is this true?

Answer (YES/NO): NO